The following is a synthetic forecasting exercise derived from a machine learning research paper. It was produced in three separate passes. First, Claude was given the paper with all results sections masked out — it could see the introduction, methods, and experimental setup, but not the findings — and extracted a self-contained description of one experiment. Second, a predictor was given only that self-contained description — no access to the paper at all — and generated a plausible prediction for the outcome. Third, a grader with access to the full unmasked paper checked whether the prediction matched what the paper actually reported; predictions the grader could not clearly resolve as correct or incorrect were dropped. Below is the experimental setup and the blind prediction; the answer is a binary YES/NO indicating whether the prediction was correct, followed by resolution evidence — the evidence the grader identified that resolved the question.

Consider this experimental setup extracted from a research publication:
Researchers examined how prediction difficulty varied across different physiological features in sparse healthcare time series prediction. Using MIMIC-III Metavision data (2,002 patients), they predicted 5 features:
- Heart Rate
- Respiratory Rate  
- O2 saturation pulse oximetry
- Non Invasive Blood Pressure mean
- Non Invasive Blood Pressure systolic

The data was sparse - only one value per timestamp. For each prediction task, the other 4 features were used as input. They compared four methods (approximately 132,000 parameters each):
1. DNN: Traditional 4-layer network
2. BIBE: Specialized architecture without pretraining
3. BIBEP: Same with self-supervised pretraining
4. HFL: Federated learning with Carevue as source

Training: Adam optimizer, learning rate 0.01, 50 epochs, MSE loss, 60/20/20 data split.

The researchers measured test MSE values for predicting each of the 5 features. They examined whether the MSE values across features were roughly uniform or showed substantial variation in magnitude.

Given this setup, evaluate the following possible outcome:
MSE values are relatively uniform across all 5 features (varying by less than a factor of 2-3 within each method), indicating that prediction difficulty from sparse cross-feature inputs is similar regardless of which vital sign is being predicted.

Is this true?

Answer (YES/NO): NO